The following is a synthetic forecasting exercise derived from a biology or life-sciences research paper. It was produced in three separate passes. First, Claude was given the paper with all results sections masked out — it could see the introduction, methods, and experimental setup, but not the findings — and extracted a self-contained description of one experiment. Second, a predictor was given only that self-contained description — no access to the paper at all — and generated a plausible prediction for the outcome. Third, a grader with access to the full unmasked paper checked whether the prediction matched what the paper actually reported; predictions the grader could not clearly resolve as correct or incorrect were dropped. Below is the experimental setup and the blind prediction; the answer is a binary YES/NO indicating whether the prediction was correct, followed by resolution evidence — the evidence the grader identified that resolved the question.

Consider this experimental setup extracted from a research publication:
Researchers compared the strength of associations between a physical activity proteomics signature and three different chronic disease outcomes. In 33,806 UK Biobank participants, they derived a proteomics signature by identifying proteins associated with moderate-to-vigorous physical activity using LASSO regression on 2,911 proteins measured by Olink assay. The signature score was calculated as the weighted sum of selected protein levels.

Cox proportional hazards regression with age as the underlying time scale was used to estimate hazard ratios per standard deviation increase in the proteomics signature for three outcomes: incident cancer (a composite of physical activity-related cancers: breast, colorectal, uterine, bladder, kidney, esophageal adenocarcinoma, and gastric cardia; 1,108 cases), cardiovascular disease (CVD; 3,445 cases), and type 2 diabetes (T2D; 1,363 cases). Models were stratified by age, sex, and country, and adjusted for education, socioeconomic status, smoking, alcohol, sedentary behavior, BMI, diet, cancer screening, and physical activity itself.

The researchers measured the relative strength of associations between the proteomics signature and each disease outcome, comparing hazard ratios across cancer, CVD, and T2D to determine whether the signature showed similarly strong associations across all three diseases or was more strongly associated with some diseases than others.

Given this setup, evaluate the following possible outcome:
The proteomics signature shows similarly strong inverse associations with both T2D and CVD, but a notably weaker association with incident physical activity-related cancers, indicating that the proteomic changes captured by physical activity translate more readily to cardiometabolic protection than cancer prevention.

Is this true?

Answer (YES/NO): NO